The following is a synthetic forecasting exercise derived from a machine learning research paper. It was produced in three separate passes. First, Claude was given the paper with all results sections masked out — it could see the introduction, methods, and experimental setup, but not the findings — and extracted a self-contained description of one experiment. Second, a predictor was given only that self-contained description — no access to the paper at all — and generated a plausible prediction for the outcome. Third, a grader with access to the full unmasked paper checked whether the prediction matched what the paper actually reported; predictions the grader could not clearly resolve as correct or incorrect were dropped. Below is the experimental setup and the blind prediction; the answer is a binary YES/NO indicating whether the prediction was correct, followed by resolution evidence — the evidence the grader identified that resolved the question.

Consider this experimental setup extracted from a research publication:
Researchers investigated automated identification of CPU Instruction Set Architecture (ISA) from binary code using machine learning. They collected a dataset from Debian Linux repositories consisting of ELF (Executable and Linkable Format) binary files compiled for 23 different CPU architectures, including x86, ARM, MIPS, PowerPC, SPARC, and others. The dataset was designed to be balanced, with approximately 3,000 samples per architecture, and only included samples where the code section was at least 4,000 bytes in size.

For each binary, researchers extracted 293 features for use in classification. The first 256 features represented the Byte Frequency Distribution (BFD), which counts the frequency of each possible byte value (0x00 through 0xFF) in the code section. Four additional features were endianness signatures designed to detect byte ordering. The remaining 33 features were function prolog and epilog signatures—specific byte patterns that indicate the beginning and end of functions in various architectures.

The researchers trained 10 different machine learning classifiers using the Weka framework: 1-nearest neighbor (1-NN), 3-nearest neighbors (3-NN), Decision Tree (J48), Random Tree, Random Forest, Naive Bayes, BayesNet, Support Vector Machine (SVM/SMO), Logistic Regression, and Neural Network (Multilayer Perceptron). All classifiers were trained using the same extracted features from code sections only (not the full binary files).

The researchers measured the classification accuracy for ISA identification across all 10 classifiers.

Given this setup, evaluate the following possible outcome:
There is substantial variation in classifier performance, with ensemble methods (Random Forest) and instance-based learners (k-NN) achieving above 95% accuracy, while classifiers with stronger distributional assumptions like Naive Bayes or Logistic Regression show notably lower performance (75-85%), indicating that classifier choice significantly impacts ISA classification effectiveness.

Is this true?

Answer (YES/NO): NO